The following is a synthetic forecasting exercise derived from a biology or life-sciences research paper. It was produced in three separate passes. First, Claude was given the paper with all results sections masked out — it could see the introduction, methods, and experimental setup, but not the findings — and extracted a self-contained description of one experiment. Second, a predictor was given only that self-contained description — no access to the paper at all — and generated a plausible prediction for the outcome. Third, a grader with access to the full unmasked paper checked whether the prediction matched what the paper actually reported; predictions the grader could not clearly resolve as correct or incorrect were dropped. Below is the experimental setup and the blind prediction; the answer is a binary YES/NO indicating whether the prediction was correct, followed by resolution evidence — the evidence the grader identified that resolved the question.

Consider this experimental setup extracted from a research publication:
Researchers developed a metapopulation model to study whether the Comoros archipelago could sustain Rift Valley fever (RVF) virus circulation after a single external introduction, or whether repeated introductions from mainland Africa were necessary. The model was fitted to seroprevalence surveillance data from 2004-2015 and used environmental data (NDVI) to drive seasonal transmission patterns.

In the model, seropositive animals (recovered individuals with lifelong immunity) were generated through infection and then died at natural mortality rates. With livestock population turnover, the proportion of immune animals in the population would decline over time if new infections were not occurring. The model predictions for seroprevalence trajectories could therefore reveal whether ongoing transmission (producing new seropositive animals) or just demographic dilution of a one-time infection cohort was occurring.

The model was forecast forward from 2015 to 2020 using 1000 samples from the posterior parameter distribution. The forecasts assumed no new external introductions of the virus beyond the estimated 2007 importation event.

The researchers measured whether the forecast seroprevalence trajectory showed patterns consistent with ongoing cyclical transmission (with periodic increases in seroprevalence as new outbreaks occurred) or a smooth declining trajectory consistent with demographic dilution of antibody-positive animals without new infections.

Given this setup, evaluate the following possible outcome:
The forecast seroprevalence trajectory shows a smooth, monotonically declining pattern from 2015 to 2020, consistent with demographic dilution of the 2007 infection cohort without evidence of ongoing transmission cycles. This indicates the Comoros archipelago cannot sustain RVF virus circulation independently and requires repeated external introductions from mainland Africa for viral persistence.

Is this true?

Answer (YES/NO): NO